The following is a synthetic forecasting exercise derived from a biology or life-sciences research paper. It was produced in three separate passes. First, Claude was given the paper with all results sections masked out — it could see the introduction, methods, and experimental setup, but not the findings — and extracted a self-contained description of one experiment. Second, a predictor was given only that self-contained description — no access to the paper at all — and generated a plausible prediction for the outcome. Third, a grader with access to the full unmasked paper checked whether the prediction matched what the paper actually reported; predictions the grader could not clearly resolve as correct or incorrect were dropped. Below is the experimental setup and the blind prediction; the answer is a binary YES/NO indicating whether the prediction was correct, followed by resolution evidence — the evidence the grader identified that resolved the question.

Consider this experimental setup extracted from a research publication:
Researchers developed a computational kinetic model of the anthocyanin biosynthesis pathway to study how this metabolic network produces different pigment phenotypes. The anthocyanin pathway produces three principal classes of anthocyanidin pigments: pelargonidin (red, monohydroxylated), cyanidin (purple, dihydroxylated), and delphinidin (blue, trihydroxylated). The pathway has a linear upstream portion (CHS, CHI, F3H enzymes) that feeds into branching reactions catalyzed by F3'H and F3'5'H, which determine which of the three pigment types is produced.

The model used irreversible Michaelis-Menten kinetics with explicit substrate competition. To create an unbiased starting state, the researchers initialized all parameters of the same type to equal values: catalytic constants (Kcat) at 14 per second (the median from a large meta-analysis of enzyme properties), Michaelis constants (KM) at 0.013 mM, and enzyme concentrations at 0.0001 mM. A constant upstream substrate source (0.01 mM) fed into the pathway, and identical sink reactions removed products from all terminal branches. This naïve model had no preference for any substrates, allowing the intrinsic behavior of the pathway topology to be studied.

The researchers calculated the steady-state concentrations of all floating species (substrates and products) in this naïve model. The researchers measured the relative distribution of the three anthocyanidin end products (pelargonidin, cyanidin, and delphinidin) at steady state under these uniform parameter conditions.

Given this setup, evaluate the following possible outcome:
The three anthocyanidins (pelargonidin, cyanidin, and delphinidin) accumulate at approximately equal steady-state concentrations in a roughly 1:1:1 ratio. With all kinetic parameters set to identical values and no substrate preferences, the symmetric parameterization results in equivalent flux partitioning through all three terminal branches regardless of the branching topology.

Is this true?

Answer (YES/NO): NO